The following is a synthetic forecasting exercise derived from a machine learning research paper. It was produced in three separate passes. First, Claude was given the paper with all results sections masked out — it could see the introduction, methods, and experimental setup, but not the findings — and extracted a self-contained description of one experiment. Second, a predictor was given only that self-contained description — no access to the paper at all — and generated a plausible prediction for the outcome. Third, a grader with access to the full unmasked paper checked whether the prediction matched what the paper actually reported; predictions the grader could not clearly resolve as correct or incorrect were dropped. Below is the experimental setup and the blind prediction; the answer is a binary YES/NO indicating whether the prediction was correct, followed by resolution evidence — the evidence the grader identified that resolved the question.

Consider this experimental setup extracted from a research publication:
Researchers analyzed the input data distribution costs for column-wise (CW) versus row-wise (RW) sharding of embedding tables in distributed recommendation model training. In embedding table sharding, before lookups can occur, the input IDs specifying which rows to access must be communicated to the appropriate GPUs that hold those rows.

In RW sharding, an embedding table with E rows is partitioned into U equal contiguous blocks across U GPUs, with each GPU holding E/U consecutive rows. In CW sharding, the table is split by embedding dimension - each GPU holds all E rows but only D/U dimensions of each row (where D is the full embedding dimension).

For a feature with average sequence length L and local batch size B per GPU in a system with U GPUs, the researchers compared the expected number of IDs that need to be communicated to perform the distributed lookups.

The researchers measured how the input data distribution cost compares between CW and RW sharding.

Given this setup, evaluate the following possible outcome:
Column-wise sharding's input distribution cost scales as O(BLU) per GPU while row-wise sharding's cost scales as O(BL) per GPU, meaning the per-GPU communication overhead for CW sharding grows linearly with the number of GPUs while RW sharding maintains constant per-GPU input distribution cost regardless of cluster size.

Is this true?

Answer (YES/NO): YES